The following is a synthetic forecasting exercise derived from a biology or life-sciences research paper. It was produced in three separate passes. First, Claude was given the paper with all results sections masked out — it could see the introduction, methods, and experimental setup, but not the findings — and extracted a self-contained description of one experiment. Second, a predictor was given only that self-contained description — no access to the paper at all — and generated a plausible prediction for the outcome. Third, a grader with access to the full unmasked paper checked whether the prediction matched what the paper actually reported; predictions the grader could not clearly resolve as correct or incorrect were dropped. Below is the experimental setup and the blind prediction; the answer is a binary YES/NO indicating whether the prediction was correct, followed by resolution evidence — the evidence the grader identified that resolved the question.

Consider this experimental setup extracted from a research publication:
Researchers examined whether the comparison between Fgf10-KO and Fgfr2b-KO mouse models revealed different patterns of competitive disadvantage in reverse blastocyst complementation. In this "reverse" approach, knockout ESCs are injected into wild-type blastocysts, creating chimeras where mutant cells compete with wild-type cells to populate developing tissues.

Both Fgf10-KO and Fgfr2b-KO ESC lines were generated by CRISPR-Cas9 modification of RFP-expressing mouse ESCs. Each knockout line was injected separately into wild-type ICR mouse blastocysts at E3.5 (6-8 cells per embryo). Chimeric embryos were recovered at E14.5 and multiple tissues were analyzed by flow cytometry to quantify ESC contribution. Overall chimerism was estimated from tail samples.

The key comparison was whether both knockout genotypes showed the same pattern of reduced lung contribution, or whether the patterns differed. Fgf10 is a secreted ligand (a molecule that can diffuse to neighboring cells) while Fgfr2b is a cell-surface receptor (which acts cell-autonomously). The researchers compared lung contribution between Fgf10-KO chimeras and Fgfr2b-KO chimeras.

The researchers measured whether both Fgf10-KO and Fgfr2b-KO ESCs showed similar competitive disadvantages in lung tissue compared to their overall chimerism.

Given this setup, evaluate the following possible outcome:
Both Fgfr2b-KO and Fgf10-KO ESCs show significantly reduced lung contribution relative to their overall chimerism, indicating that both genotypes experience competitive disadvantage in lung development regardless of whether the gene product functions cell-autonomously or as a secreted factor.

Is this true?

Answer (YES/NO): NO